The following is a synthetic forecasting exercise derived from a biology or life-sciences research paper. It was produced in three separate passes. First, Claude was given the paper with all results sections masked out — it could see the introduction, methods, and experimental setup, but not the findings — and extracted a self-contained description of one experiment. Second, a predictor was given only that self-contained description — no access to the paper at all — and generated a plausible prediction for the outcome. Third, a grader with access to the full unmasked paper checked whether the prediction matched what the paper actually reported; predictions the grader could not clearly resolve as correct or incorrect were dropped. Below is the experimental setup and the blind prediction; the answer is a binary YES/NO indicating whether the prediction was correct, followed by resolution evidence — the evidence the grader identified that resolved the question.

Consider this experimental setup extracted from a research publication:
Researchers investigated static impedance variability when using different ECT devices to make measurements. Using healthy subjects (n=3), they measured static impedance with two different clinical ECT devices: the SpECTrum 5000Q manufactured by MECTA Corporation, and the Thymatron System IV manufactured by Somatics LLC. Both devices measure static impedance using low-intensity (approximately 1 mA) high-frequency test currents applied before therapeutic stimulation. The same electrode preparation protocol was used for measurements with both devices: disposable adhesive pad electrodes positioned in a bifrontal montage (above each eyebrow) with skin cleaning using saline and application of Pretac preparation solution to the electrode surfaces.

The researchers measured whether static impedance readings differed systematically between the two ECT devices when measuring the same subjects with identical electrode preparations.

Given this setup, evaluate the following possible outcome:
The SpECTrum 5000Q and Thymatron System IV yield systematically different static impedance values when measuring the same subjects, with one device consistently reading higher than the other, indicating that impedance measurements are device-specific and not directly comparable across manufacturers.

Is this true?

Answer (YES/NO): NO